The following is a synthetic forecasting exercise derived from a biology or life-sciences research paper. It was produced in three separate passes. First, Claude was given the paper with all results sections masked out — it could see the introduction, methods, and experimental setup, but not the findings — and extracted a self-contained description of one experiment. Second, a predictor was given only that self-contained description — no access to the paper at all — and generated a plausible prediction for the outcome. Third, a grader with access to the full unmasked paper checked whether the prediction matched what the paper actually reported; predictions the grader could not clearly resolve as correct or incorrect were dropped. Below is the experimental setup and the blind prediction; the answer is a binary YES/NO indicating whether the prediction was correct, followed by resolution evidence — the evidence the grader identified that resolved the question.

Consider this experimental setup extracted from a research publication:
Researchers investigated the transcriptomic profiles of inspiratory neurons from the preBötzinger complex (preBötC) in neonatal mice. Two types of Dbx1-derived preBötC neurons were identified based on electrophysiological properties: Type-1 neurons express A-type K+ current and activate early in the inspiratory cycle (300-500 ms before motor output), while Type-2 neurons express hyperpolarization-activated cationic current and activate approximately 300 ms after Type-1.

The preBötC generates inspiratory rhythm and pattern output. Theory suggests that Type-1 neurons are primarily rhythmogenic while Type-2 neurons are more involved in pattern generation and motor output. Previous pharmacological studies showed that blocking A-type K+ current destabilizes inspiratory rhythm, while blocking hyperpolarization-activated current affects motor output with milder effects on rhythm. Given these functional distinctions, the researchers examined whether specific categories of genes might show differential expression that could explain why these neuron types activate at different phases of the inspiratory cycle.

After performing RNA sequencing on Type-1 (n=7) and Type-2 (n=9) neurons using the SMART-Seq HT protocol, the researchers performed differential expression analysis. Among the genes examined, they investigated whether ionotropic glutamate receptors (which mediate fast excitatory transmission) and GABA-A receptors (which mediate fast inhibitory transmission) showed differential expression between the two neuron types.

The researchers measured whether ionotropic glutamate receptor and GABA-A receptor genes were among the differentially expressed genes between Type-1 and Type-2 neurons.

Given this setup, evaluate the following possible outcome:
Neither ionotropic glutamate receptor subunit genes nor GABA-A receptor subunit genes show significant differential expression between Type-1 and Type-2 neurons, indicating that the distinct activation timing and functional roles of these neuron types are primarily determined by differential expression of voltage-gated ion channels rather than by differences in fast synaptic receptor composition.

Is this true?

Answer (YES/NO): NO